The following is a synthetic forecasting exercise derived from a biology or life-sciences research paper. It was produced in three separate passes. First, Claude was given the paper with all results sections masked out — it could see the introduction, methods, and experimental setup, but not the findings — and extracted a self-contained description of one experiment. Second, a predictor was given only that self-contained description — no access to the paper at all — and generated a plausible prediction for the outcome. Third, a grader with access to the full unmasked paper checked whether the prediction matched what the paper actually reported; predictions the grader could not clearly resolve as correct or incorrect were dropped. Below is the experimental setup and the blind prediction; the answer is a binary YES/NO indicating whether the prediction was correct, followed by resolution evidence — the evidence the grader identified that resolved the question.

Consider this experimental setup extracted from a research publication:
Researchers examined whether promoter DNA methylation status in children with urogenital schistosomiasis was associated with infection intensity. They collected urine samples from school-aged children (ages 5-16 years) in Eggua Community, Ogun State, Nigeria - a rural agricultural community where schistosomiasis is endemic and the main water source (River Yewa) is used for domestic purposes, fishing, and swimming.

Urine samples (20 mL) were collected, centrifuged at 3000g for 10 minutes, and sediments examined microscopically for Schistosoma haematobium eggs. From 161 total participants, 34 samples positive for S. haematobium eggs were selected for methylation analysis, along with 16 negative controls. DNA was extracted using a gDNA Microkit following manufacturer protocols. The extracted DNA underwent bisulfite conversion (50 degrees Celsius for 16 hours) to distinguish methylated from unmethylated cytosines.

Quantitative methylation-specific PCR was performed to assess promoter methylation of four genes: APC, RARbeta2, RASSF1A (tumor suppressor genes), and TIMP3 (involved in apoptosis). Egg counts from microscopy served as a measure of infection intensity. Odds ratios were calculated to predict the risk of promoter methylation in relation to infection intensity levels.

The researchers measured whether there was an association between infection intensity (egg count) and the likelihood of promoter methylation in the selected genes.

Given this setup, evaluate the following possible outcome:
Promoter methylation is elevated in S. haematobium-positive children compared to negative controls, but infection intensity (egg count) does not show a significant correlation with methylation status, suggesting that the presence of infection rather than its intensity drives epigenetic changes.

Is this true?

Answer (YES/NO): NO